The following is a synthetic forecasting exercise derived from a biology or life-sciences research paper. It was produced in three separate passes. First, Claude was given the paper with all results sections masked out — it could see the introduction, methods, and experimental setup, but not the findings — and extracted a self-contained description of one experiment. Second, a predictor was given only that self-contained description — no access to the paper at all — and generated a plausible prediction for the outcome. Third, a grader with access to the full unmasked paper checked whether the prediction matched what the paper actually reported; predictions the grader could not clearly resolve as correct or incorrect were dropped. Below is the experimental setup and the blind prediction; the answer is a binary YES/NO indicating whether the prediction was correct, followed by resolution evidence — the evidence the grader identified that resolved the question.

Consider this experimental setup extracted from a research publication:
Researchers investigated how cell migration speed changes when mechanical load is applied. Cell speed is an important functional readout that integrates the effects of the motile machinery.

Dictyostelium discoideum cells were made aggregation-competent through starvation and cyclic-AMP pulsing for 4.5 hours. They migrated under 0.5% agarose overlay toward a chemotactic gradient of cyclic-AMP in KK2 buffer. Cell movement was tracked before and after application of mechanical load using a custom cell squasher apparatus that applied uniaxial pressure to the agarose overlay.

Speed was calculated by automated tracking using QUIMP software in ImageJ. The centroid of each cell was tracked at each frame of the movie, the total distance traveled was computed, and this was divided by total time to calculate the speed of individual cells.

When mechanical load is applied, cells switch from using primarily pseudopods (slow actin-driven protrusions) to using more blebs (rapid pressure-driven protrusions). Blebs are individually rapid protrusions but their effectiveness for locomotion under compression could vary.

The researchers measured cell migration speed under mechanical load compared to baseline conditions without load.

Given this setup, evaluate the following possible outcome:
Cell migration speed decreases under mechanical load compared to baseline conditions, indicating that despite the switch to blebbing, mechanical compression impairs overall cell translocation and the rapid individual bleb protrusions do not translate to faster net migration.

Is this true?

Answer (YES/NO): YES